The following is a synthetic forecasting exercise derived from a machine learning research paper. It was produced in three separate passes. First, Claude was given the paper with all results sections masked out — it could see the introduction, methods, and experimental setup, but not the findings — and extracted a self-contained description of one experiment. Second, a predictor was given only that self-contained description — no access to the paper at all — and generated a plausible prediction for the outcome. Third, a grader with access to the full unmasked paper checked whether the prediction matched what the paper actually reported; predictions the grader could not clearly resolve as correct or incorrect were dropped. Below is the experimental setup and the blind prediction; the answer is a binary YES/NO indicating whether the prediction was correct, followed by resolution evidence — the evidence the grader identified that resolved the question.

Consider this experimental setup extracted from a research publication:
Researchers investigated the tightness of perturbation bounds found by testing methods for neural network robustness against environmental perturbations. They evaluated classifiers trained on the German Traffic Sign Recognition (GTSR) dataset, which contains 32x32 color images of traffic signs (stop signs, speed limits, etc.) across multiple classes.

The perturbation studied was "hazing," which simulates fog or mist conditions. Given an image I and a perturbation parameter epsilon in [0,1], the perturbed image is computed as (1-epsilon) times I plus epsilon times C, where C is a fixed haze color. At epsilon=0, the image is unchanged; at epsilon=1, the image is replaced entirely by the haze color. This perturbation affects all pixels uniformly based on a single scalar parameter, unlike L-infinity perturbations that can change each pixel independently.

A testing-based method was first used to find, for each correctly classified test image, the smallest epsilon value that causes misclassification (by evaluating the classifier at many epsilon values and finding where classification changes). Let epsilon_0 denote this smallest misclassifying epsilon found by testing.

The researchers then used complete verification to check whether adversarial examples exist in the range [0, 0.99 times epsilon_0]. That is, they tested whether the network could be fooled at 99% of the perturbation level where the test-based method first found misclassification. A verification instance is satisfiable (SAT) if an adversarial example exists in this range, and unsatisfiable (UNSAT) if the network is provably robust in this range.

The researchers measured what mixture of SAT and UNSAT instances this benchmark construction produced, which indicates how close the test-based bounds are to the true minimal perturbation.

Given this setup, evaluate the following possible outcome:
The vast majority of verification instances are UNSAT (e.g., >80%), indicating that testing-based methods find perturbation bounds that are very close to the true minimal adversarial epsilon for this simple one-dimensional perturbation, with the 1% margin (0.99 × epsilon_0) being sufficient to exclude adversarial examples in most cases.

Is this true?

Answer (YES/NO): NO